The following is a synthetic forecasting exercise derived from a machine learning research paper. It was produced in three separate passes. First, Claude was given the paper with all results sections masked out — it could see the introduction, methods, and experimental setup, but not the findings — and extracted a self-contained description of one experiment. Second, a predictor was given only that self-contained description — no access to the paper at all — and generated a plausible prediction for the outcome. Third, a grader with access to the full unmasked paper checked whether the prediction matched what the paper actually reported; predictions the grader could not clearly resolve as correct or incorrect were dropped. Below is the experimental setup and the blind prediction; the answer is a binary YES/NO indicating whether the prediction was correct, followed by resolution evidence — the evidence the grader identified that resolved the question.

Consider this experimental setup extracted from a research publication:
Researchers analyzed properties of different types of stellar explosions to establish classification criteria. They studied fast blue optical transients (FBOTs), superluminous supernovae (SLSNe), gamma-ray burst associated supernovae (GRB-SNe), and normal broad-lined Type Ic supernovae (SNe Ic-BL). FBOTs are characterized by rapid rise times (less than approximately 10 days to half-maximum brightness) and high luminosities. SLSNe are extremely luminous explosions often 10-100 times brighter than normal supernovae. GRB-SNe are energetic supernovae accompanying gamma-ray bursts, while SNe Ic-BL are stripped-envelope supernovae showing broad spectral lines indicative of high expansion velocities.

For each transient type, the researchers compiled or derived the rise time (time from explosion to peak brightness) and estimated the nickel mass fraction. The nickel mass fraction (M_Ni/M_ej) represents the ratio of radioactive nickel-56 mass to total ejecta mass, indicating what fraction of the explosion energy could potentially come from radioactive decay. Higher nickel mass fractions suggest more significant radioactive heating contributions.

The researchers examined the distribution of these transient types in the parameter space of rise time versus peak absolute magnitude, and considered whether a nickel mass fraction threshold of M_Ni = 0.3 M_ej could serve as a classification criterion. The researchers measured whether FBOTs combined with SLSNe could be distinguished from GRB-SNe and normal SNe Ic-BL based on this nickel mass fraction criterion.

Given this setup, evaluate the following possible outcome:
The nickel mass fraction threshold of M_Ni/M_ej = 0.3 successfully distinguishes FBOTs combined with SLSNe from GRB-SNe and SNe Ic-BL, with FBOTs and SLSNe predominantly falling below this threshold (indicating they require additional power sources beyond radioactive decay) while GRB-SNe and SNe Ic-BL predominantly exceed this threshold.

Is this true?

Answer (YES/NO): NO